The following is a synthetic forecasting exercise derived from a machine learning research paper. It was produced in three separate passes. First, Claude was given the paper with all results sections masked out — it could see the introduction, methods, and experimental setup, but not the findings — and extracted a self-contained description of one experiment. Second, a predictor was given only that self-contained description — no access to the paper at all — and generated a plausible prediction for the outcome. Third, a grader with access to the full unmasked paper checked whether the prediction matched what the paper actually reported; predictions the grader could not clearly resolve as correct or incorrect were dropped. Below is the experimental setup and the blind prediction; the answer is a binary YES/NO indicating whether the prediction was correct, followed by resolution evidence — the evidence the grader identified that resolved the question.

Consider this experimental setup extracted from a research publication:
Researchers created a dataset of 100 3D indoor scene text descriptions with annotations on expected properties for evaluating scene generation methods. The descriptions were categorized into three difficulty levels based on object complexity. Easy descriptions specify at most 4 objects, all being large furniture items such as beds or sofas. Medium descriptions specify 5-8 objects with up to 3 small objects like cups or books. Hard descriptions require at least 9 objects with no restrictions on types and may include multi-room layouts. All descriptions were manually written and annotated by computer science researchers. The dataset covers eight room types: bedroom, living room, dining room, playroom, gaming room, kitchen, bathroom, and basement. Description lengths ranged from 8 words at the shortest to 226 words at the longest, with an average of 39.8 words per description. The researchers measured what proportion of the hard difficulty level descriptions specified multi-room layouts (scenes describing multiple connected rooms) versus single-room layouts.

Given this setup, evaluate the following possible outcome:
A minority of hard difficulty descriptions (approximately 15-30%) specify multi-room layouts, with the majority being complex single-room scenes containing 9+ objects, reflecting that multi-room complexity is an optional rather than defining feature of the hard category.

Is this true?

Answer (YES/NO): YES